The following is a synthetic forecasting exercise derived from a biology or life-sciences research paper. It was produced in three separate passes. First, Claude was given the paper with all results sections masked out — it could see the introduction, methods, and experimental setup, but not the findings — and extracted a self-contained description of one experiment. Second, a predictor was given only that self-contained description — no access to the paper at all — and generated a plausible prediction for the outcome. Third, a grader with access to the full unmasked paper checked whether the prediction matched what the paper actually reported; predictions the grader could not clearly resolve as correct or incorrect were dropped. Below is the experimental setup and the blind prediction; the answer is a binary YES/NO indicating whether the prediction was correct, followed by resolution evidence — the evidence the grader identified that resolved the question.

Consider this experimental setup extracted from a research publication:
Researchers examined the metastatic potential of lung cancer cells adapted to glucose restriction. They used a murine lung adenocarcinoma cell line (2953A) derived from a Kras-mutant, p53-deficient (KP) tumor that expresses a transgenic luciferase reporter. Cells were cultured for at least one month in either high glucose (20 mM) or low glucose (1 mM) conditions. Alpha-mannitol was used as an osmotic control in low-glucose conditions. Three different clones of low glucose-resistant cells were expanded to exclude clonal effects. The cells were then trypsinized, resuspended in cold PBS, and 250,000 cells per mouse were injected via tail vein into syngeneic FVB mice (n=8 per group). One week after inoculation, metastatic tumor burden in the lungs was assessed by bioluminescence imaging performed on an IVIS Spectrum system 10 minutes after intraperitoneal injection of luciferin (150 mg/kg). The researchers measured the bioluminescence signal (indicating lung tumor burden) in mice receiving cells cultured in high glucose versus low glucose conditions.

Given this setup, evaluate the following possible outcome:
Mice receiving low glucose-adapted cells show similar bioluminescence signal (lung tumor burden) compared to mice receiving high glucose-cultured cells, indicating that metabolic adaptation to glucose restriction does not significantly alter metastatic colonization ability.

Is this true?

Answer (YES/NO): NO